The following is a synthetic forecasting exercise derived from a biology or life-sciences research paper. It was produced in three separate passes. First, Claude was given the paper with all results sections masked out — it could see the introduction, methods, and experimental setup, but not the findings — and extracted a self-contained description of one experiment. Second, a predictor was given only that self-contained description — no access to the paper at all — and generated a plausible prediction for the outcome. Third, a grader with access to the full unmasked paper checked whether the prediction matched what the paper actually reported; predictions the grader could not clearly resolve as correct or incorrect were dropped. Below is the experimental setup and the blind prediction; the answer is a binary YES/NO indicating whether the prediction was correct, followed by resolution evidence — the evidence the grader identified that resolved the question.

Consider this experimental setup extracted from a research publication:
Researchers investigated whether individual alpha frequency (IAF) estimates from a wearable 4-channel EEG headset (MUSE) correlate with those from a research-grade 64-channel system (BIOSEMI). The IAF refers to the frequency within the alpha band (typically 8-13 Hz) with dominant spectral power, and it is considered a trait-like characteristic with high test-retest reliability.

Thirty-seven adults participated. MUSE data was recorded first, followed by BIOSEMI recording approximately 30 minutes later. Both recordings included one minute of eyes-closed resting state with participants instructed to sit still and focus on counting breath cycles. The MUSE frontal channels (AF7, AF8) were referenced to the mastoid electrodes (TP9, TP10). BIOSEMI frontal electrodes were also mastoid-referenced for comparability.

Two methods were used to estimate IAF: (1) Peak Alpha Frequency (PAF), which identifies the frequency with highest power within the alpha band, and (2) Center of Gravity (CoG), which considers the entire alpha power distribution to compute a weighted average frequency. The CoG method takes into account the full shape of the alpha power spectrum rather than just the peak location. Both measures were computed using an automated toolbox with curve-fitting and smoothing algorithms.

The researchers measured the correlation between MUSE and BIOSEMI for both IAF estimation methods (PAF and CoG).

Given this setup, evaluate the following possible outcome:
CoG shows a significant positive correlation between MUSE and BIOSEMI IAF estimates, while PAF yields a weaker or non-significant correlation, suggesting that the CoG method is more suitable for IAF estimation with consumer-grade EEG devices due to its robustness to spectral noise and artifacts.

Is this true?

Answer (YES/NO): NO